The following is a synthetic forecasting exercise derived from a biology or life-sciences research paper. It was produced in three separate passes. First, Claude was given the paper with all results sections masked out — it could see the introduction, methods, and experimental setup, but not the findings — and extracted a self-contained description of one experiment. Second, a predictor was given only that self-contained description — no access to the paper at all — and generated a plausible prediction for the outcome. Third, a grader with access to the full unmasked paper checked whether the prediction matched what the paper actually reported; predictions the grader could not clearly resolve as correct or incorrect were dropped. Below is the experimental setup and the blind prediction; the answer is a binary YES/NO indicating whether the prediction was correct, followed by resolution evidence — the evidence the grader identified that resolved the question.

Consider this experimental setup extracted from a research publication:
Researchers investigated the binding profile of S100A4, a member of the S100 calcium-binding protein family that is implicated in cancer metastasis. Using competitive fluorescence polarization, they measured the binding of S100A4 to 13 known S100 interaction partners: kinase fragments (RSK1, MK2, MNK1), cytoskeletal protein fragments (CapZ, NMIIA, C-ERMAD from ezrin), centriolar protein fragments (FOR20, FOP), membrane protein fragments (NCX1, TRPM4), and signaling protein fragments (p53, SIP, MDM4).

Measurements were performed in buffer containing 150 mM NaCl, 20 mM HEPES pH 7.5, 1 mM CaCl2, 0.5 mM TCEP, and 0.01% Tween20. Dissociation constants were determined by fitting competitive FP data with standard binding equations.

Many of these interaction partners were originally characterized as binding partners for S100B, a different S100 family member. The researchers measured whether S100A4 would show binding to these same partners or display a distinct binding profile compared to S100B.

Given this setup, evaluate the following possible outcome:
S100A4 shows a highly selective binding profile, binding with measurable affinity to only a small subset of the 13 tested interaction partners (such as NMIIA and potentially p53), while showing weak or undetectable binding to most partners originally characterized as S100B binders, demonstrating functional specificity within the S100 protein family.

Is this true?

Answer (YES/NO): NO